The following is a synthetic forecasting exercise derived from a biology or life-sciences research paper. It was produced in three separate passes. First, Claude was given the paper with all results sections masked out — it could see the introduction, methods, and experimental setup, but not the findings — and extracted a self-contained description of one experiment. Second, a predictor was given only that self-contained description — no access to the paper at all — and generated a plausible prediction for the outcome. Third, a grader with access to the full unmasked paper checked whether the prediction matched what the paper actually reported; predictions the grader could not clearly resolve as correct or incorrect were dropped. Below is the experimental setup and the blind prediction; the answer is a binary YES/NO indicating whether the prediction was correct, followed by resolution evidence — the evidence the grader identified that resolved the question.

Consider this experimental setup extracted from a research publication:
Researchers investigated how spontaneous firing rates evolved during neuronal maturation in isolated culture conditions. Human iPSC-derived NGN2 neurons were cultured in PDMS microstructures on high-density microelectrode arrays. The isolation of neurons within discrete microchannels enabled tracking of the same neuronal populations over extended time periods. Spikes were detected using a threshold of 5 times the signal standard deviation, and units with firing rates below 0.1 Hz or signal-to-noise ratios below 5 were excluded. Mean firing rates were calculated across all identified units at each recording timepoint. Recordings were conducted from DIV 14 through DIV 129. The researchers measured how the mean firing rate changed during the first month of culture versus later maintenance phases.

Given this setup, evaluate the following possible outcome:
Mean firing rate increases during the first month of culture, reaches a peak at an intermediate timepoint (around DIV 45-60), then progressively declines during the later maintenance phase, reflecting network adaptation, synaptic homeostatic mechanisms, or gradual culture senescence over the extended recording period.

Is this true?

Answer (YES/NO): NO